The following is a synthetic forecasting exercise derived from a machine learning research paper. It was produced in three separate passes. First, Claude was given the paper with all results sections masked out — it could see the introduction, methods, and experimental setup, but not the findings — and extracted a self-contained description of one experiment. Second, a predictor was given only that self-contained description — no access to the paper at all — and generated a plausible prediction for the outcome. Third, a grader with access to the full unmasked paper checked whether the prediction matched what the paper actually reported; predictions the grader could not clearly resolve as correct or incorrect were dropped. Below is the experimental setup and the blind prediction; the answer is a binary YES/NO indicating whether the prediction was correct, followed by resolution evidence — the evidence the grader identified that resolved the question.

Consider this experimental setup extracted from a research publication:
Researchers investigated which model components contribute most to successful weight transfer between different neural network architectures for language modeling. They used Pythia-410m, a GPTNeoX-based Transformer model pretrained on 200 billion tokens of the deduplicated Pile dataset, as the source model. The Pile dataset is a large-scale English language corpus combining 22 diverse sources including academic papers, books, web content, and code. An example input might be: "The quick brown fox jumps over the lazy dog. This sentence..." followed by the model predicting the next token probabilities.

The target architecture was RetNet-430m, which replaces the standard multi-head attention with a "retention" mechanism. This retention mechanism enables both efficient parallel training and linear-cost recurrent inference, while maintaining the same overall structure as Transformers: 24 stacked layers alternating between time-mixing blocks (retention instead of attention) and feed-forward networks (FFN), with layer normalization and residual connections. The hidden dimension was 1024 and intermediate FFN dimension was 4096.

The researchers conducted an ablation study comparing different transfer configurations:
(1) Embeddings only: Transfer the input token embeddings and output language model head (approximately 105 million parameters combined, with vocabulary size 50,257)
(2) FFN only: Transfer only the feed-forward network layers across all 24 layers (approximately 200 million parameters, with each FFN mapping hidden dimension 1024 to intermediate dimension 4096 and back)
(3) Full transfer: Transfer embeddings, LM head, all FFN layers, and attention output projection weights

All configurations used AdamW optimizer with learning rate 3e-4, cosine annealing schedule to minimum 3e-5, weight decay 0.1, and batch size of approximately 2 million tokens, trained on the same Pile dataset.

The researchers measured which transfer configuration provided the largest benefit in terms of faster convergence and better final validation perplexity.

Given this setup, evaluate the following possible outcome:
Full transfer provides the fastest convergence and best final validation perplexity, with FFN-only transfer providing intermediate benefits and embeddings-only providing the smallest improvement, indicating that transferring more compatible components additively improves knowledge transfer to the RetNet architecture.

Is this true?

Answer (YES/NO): NO